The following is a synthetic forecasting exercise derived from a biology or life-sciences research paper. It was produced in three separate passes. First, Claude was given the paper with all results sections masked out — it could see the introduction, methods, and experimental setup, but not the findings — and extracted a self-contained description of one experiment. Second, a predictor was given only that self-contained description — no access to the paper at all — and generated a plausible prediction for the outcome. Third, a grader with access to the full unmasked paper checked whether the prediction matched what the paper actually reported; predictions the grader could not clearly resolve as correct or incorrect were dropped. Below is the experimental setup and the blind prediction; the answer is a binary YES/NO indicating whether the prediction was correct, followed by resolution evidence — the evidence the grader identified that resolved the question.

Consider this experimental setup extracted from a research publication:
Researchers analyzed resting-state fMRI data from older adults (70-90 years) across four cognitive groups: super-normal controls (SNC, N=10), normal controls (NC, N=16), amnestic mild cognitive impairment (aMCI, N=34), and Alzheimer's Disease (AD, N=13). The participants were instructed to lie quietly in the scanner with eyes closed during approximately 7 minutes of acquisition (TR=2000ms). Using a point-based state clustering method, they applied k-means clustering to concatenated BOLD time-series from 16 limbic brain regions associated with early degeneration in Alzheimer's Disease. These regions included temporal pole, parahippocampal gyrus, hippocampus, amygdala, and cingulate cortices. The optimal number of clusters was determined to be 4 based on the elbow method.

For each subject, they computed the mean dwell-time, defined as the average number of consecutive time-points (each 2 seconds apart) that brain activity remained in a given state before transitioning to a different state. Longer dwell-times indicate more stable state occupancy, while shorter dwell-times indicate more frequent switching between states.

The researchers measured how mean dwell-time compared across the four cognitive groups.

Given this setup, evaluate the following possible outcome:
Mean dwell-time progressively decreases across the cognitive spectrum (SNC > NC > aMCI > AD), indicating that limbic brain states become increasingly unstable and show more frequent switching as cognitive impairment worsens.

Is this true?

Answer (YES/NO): NO